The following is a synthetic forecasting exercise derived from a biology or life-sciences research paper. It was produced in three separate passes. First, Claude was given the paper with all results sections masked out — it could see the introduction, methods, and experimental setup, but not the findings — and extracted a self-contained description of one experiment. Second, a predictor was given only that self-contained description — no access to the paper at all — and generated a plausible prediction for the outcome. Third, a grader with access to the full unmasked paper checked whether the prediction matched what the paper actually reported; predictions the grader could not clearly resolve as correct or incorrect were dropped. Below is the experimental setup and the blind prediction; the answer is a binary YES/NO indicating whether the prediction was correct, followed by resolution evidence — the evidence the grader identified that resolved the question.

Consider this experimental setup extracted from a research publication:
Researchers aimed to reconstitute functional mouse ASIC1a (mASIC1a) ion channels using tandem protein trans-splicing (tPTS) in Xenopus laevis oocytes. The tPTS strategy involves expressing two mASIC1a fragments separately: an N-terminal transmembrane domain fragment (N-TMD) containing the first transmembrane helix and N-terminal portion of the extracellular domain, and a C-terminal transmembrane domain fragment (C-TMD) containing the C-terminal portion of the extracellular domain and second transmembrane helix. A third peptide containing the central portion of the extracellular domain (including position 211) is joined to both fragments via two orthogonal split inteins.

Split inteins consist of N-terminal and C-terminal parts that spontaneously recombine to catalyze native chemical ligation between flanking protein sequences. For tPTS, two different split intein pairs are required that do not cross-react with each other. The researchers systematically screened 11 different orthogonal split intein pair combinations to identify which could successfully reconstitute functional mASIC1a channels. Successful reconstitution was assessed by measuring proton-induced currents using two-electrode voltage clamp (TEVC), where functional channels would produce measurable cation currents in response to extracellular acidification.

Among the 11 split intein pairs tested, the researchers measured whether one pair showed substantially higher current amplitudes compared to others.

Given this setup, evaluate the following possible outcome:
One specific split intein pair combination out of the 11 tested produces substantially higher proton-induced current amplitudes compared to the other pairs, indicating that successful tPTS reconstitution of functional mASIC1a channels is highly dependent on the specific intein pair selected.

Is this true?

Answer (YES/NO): YES